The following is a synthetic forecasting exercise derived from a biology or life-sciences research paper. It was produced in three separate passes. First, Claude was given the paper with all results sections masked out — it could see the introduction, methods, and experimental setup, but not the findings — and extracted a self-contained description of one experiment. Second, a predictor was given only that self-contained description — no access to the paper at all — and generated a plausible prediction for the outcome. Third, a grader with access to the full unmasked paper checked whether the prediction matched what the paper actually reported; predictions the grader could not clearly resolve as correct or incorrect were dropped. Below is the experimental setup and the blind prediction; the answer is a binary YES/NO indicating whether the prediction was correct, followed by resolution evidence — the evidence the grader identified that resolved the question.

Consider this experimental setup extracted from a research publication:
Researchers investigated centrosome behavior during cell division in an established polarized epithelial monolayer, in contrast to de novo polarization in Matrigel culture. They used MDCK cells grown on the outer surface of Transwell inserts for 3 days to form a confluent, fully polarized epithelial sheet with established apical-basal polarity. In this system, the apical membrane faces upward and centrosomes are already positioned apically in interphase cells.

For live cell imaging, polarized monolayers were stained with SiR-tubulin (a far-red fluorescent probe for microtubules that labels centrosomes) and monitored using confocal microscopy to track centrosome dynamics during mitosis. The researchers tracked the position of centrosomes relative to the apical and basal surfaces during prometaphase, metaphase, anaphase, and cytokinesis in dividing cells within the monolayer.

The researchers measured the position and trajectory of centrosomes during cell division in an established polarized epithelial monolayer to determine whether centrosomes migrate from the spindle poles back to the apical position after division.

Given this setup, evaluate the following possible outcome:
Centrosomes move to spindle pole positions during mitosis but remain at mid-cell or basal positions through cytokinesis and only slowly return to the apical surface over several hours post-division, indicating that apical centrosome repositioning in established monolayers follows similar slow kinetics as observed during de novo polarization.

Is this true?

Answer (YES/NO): NO